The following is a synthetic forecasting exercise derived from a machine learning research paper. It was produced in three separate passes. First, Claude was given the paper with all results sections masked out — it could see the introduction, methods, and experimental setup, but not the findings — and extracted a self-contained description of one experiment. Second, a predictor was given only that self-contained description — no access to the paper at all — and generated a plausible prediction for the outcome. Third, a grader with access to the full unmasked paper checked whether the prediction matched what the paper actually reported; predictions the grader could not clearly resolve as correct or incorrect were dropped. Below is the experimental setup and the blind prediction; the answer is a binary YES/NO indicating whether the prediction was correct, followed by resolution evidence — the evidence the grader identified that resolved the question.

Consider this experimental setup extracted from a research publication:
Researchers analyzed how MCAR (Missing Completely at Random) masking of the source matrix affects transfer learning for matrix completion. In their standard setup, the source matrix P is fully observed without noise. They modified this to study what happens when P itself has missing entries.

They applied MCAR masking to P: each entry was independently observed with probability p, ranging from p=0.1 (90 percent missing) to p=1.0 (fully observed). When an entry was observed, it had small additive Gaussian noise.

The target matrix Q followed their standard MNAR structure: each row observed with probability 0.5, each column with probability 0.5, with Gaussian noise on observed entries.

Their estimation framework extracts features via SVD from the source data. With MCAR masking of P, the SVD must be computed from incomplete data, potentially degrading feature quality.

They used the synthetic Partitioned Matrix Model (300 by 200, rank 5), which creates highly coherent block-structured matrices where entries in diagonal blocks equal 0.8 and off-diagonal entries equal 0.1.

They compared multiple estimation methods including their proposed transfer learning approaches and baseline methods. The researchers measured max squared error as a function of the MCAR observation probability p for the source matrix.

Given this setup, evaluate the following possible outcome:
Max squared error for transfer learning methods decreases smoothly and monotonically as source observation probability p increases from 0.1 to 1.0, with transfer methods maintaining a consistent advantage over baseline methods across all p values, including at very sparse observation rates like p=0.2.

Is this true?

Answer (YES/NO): NO